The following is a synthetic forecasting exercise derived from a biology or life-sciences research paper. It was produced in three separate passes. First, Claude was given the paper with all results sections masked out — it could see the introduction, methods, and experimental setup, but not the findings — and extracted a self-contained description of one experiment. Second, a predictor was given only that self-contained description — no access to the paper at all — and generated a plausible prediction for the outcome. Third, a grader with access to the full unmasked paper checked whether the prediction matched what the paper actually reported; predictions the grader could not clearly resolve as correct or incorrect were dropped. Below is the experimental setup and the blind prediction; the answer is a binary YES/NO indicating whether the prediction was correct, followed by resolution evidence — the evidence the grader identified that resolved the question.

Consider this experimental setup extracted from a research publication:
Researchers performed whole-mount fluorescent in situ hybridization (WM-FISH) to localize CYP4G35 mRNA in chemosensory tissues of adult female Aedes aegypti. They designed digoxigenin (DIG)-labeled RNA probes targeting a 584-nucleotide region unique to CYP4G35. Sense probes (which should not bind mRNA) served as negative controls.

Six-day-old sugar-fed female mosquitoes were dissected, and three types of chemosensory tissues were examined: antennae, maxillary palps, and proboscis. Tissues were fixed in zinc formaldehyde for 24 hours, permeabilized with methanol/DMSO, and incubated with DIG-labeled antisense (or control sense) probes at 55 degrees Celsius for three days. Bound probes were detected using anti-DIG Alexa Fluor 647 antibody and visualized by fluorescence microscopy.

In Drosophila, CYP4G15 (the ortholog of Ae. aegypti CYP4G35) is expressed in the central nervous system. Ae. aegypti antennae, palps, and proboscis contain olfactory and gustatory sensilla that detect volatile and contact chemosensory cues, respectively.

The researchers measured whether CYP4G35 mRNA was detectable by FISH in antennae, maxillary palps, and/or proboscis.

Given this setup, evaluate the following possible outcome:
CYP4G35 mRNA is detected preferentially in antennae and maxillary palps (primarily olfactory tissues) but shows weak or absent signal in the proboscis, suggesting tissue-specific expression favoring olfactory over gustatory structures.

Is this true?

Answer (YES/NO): NO